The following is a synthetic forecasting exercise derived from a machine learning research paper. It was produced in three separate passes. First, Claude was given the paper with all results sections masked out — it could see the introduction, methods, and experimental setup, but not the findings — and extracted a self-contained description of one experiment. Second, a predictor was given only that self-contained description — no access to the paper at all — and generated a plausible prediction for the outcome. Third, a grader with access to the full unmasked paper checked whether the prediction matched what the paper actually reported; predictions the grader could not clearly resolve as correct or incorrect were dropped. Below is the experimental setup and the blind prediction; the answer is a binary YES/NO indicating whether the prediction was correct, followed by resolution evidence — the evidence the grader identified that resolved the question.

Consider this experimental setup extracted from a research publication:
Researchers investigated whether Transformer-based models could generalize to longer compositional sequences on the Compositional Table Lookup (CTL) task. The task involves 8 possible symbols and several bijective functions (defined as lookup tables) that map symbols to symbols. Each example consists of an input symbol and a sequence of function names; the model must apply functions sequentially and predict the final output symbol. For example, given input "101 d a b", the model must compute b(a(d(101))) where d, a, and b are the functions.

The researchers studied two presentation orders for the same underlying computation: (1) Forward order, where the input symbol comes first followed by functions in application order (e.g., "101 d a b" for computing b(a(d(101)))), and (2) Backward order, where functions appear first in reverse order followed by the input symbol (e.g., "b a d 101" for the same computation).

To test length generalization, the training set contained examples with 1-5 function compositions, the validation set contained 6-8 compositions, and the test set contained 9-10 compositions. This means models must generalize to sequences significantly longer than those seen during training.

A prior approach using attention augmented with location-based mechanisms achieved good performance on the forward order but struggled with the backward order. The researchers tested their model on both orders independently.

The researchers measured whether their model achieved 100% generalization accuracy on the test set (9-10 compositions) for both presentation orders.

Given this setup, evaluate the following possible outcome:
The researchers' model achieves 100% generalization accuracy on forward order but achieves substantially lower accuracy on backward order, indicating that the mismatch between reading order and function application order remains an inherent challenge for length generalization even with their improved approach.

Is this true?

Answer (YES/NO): NO